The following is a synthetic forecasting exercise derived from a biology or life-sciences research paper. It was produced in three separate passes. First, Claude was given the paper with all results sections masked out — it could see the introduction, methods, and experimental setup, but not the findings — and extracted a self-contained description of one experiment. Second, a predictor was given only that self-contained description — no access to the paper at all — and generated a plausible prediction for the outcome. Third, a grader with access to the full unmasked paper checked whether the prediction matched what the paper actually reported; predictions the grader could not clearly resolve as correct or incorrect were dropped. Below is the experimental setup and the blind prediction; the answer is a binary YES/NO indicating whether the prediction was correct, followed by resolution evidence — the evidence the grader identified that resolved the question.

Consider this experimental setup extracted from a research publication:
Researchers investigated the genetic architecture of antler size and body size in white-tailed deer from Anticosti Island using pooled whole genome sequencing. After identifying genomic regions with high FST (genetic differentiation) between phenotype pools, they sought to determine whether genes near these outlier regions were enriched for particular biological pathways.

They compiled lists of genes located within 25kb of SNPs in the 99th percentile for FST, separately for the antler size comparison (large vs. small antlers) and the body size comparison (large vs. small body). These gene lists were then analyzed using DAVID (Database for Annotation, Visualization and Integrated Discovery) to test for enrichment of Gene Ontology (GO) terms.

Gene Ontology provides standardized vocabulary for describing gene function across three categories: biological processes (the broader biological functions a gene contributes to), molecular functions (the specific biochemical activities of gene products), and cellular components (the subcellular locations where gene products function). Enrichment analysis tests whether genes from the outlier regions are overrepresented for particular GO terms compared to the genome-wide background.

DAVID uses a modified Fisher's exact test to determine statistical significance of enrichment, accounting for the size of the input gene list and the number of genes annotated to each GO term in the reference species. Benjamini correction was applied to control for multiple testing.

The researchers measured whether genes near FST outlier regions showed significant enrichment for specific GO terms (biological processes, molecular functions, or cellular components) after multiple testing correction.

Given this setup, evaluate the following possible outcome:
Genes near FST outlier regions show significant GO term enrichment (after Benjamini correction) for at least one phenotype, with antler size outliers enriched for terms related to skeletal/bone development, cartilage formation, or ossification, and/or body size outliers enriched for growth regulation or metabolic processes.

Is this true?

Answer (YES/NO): NO